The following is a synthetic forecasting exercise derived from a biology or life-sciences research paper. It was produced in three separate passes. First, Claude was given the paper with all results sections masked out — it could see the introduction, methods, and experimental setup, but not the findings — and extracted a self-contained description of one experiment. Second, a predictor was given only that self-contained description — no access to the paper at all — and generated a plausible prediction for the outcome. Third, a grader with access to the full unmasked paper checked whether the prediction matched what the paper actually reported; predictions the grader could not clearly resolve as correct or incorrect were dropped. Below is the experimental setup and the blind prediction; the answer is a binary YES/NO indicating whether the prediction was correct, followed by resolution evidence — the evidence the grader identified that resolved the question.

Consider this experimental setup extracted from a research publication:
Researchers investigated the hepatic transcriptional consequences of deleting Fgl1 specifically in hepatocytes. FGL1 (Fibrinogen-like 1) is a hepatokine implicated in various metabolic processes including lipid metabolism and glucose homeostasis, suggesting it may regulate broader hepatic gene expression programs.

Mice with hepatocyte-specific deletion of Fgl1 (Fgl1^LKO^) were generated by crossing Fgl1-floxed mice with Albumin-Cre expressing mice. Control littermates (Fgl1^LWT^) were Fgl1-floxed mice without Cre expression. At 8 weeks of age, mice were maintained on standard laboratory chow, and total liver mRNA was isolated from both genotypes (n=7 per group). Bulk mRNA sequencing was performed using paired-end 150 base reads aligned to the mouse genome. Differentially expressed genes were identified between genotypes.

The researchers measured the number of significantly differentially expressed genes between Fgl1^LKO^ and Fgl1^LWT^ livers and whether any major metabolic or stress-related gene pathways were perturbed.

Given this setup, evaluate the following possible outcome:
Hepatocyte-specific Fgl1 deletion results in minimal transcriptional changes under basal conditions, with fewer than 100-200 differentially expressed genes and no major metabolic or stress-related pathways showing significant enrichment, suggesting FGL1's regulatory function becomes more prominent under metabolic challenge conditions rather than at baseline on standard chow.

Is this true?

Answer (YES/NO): YES